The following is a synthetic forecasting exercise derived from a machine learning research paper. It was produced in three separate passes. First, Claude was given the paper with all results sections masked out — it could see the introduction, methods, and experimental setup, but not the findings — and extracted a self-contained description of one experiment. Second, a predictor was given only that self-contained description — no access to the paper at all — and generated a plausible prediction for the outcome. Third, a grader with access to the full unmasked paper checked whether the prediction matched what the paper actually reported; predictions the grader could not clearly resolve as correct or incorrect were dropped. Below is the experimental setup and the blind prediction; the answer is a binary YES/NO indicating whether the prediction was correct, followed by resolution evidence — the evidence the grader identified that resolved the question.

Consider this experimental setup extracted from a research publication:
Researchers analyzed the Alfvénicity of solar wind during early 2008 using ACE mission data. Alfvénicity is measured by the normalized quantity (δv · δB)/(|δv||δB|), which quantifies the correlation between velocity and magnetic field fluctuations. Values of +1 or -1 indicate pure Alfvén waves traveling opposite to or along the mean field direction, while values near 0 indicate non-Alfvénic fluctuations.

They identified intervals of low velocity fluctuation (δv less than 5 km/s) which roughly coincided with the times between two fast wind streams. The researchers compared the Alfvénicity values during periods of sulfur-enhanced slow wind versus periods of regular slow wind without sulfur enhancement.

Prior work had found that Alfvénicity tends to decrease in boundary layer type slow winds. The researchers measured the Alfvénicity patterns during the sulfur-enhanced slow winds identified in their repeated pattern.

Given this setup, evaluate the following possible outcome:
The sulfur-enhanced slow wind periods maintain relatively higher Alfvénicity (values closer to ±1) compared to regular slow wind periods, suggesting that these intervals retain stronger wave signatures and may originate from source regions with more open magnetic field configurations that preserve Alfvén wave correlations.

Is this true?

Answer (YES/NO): YES